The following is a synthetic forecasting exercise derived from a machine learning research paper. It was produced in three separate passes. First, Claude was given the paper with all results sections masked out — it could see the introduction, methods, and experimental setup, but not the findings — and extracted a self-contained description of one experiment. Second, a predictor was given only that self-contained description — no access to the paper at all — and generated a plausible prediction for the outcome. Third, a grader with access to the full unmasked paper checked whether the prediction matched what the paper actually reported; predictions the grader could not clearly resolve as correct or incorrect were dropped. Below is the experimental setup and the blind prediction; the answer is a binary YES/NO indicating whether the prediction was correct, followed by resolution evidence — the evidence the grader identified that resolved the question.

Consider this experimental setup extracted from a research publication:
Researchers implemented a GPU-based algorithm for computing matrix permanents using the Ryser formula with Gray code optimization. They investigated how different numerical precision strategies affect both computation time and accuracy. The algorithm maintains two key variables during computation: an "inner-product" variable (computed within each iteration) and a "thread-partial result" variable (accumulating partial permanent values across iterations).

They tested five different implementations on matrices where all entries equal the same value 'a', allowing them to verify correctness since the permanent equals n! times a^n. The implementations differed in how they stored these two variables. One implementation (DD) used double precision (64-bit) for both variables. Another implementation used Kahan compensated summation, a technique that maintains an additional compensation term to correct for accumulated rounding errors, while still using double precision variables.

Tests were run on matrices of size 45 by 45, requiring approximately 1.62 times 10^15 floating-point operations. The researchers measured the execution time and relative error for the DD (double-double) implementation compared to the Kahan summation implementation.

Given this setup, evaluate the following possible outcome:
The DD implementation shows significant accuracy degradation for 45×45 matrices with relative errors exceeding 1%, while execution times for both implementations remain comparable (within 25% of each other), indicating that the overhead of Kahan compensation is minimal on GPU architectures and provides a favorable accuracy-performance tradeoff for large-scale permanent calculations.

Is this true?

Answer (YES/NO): NO